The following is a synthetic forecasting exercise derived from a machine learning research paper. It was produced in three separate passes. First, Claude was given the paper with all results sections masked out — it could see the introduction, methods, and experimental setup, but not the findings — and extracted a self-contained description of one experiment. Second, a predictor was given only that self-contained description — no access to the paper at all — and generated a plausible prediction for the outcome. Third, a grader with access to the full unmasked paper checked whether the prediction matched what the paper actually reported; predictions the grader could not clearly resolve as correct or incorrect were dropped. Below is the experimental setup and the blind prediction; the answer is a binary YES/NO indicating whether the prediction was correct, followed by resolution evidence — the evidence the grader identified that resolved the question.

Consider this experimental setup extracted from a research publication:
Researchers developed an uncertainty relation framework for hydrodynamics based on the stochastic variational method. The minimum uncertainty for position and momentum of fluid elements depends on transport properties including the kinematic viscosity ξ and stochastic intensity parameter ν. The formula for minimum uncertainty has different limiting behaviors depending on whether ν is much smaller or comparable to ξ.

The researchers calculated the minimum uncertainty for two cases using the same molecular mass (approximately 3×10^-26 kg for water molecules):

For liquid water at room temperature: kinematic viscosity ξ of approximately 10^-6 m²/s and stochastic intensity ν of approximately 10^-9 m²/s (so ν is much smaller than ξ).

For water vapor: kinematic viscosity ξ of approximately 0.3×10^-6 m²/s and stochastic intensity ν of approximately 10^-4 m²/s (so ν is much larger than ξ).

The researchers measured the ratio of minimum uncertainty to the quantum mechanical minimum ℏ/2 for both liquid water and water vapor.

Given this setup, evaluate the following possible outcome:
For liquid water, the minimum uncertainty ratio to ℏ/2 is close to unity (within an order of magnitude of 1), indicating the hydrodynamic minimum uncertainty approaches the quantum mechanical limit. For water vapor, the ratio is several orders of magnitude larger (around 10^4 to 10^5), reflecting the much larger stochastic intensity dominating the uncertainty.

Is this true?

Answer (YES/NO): NO